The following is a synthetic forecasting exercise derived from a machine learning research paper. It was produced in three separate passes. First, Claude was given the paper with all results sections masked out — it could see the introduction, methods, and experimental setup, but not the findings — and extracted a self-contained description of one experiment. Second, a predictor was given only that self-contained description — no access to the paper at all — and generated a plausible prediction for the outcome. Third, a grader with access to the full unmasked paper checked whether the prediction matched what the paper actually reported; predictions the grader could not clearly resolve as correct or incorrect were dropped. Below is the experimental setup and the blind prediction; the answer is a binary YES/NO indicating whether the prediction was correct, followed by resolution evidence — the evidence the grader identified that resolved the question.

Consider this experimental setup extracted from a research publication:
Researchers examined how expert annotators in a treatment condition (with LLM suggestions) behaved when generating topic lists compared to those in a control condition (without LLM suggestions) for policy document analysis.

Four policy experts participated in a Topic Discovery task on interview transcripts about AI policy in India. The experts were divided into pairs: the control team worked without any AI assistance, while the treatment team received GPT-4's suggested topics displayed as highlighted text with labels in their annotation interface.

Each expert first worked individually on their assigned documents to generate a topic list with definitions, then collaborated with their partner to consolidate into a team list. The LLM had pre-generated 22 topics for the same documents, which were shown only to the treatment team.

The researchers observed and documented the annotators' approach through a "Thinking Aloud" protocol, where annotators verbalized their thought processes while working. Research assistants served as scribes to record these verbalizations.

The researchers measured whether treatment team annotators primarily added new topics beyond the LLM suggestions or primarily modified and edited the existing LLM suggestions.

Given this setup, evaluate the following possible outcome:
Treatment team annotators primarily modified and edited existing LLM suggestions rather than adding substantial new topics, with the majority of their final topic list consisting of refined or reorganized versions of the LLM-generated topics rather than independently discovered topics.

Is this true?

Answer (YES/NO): YES